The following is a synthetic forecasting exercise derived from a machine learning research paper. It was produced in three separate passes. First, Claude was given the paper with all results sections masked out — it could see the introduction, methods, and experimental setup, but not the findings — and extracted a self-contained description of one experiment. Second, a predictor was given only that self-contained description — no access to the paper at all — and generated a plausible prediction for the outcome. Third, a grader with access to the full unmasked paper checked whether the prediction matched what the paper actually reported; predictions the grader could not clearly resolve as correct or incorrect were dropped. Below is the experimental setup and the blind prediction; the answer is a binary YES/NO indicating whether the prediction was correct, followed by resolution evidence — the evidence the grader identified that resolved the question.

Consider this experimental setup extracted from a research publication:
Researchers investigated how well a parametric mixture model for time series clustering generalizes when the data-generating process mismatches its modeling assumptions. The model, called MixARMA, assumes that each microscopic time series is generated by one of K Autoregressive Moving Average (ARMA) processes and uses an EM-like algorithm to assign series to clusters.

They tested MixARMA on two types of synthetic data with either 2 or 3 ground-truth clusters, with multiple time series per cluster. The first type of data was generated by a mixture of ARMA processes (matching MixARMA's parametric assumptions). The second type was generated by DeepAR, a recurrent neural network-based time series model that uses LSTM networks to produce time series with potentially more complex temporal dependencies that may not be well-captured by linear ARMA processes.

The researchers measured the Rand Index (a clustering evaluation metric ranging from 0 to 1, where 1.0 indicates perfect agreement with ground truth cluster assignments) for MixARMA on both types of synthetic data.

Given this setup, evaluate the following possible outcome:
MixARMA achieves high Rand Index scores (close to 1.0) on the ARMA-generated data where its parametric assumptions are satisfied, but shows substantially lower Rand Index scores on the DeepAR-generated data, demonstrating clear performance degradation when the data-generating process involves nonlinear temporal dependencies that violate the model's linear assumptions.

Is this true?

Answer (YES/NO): YES